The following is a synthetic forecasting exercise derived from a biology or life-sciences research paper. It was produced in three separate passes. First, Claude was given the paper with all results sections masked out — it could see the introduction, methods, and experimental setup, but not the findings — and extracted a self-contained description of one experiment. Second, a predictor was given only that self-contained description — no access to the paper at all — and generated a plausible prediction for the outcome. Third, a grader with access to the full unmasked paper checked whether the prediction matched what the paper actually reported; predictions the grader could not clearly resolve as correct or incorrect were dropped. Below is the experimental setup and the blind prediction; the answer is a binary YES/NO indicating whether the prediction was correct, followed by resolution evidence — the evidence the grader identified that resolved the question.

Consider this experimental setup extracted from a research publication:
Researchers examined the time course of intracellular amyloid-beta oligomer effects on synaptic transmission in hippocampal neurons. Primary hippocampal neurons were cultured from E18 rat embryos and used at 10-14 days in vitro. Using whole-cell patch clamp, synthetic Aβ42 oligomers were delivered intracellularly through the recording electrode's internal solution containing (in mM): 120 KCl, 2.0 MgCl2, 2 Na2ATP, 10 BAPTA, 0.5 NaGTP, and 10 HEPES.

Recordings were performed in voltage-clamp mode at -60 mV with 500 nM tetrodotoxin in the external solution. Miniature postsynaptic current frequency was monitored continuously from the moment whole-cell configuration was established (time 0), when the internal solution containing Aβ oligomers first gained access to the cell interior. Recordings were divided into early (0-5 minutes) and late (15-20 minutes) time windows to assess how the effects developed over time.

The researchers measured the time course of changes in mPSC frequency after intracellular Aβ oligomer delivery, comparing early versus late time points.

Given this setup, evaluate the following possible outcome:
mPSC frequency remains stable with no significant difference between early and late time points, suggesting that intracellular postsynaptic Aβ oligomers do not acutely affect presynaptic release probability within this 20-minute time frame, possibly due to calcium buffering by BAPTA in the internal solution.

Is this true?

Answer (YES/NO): NO